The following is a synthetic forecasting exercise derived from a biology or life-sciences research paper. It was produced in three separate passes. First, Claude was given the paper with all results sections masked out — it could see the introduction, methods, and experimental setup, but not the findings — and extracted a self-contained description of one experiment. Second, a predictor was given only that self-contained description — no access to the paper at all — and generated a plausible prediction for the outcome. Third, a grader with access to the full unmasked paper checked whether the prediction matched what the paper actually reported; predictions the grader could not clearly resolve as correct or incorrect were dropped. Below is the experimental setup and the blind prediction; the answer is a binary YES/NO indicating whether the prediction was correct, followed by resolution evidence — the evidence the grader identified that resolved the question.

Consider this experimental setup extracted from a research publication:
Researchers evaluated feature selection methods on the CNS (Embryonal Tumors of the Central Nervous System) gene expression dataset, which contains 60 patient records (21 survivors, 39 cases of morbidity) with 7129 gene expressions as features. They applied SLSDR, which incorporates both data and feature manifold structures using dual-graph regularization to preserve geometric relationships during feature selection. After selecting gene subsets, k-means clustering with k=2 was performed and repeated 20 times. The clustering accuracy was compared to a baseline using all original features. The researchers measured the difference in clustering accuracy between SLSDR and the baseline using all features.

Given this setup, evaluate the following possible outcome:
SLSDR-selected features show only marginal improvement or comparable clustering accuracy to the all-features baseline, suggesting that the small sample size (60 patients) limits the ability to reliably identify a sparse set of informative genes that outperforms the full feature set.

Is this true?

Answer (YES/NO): NO